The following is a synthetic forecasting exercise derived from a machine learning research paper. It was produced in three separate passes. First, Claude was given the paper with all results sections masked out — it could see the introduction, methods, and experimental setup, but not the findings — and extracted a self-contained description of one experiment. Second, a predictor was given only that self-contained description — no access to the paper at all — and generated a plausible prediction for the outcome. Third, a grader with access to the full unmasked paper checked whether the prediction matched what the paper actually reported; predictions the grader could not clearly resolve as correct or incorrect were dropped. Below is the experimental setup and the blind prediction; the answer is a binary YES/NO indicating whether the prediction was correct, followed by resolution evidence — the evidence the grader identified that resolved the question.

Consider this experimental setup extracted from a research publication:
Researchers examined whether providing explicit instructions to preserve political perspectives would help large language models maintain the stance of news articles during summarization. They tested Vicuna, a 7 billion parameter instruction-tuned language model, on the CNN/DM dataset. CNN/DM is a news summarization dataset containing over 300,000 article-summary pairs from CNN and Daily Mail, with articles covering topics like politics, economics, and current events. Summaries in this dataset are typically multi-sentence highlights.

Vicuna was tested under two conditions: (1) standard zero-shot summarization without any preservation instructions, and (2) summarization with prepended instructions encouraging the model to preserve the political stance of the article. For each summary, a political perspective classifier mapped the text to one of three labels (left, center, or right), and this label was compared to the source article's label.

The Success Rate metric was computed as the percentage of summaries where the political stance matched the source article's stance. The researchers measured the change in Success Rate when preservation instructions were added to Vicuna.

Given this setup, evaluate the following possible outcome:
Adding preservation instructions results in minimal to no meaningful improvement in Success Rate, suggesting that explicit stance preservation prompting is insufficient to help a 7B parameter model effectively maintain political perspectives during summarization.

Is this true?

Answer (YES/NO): NO